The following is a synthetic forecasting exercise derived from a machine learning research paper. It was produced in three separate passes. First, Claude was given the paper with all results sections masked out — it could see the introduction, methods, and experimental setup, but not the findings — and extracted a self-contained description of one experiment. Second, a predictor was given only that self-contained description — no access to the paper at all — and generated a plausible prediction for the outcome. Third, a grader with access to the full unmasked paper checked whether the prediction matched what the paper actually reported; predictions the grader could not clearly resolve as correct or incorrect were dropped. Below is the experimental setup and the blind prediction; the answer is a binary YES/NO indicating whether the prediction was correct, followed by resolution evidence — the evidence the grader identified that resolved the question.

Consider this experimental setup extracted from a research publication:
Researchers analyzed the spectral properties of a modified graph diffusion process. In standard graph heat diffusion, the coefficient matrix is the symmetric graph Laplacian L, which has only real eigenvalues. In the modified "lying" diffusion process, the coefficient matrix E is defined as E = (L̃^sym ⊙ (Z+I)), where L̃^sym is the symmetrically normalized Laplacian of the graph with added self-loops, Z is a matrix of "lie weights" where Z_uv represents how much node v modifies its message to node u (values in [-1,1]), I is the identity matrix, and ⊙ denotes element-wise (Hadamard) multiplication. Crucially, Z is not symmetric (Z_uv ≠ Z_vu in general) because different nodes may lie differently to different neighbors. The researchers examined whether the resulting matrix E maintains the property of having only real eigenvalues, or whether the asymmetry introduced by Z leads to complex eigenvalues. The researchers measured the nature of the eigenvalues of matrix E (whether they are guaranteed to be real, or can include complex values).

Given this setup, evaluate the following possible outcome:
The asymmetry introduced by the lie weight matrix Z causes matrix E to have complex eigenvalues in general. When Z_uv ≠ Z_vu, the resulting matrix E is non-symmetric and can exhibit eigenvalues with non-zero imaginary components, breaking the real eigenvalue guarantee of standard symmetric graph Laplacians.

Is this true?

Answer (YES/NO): YES